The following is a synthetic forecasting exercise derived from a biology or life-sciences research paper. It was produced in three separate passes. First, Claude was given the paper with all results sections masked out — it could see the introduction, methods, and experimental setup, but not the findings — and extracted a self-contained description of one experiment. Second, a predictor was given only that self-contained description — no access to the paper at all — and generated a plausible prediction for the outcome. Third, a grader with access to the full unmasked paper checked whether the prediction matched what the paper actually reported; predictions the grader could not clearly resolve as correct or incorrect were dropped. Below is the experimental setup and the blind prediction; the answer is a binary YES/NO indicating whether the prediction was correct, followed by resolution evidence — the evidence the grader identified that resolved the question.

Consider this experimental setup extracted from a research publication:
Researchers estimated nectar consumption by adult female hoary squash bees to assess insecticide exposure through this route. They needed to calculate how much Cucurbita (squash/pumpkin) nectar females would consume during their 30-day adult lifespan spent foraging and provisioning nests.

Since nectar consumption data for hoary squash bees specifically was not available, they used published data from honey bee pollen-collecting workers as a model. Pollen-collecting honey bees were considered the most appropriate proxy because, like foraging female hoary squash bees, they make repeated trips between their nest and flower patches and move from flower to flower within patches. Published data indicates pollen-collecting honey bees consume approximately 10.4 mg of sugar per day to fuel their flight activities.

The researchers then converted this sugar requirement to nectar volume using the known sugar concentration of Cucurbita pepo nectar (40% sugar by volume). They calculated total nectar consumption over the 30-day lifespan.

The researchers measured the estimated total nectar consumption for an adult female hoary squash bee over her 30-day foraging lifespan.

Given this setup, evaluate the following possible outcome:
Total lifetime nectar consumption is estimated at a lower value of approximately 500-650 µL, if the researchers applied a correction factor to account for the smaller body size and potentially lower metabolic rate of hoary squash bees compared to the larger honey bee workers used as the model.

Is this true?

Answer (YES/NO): NO